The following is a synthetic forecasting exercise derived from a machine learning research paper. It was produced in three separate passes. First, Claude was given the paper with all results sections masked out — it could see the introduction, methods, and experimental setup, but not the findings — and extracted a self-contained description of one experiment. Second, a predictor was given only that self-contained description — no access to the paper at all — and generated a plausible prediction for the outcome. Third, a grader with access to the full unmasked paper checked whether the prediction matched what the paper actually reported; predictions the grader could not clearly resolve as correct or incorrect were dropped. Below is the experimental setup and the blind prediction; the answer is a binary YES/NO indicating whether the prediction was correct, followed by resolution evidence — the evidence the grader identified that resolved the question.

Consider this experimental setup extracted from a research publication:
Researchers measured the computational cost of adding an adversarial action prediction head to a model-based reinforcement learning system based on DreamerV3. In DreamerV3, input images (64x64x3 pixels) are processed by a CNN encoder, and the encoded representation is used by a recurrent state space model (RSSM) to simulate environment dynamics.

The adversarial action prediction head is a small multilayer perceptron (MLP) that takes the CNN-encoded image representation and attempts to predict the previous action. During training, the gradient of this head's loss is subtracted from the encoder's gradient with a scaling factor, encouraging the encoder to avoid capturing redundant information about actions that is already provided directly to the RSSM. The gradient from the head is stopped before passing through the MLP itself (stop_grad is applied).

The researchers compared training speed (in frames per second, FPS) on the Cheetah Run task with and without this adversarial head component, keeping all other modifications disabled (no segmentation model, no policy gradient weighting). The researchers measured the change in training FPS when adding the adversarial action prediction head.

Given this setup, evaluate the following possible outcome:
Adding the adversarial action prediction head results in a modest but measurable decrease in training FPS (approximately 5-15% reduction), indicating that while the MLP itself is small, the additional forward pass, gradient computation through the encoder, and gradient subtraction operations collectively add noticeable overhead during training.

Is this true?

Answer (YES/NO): YES